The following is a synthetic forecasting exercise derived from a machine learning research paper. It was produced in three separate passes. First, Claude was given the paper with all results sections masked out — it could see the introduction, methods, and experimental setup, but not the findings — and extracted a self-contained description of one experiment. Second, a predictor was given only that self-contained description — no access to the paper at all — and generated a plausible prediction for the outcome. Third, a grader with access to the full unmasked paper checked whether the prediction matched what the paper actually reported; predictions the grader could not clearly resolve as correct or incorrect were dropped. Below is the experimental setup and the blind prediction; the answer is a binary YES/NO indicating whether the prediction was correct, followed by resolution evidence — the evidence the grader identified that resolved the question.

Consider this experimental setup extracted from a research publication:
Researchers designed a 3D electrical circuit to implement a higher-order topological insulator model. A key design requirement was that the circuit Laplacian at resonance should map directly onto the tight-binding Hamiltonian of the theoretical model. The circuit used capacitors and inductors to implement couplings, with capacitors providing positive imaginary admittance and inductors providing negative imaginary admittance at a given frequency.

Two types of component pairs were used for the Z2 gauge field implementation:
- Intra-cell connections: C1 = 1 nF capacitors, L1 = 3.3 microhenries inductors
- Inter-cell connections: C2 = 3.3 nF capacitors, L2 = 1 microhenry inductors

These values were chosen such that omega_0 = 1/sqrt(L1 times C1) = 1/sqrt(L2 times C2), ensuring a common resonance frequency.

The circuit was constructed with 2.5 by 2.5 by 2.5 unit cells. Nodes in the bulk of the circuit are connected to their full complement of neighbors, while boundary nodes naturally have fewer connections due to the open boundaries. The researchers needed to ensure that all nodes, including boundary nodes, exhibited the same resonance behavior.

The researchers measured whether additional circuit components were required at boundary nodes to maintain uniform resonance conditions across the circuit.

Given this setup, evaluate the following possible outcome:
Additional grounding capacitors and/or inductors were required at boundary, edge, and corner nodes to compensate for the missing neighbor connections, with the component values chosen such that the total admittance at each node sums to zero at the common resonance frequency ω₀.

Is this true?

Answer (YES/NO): YES